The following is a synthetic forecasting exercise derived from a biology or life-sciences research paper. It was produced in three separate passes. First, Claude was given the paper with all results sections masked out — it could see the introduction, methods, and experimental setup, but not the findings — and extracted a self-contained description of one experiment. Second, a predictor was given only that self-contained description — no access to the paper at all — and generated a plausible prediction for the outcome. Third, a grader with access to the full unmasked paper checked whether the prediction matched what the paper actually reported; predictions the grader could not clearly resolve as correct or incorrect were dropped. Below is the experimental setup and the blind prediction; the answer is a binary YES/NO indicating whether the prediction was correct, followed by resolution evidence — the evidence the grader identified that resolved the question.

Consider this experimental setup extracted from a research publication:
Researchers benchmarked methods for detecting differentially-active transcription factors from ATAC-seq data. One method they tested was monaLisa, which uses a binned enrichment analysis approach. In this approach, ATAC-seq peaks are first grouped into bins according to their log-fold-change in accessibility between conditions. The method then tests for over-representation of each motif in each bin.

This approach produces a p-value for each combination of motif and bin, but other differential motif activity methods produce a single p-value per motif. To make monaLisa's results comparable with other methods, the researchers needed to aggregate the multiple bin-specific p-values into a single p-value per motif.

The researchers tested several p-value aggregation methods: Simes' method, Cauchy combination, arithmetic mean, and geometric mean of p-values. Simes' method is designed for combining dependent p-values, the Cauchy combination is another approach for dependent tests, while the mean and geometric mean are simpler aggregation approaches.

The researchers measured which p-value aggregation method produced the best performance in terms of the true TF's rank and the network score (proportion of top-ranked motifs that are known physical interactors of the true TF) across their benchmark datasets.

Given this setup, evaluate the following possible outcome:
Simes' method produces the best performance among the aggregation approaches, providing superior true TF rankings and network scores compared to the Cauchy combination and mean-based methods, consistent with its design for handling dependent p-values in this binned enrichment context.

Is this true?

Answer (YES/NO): YES